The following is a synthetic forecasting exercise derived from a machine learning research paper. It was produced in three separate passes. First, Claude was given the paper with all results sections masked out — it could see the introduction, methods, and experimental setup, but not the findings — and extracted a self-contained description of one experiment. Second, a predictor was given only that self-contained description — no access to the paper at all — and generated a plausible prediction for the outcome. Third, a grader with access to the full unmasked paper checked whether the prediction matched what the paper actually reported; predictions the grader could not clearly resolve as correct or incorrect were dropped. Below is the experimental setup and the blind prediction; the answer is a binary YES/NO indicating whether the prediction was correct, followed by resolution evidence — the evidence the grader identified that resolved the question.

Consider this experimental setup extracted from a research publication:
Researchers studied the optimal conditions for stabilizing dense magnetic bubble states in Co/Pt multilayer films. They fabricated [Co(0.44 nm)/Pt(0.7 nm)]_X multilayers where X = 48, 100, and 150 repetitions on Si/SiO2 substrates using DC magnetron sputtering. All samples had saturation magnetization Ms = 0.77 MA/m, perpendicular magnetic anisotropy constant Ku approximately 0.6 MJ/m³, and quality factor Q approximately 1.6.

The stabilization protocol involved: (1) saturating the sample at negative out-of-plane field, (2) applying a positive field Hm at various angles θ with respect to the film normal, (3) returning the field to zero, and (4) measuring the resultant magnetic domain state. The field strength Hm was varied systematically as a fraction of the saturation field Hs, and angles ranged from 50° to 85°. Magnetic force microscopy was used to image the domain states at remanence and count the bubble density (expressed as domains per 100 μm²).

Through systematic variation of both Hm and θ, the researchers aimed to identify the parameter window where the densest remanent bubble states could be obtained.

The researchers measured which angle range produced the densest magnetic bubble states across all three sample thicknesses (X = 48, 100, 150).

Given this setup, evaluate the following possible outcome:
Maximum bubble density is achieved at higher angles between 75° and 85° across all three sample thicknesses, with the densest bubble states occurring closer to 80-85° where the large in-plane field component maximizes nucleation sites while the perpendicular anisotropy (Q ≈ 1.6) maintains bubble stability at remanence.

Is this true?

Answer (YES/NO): NO